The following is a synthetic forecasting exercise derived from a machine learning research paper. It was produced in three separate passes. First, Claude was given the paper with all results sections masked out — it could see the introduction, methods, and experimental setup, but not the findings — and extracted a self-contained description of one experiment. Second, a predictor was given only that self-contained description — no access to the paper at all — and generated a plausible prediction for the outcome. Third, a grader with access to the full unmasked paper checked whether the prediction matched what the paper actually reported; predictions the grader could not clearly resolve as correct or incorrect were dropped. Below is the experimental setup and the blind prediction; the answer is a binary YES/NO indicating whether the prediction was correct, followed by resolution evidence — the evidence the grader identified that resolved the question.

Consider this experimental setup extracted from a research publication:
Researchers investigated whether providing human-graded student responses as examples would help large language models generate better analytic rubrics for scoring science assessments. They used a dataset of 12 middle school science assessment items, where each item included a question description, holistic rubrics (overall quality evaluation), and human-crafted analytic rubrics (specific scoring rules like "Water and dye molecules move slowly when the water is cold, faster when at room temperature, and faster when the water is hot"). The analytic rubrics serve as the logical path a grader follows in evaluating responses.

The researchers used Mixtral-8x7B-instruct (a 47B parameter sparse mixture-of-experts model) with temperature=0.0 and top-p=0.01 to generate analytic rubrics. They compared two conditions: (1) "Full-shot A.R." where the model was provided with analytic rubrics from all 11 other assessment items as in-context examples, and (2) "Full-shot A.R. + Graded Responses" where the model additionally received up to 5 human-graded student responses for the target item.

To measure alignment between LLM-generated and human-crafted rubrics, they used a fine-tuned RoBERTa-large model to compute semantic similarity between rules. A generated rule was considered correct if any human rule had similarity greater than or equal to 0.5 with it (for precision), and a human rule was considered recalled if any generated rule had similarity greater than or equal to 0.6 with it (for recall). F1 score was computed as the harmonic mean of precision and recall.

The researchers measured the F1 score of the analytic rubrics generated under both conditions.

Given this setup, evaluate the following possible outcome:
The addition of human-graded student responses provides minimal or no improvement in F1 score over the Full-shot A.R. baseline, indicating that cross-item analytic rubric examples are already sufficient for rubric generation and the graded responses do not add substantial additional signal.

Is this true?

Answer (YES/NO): NO